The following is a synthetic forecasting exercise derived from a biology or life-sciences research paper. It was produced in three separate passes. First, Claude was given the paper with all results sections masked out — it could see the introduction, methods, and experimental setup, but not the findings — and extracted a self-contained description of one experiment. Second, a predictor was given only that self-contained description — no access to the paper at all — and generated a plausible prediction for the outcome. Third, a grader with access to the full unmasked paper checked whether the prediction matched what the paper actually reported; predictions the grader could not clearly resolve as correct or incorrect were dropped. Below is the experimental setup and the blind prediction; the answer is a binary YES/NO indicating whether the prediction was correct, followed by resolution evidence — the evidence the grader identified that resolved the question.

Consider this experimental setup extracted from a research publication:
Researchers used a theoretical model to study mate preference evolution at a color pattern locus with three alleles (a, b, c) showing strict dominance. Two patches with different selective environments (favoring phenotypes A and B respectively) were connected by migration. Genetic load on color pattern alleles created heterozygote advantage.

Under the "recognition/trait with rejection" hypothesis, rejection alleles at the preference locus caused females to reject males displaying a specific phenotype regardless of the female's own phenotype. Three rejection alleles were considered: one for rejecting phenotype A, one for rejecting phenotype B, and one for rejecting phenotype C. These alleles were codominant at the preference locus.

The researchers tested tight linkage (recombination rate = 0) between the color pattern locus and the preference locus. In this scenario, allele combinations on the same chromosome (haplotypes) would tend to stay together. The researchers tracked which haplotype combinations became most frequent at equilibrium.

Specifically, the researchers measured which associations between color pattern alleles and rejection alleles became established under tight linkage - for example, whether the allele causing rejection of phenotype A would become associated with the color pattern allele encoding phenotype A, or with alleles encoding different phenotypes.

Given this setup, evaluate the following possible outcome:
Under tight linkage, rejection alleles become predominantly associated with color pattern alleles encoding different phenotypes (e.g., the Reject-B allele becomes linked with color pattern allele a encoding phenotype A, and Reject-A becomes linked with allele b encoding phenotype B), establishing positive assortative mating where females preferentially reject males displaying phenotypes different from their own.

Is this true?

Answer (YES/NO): NO